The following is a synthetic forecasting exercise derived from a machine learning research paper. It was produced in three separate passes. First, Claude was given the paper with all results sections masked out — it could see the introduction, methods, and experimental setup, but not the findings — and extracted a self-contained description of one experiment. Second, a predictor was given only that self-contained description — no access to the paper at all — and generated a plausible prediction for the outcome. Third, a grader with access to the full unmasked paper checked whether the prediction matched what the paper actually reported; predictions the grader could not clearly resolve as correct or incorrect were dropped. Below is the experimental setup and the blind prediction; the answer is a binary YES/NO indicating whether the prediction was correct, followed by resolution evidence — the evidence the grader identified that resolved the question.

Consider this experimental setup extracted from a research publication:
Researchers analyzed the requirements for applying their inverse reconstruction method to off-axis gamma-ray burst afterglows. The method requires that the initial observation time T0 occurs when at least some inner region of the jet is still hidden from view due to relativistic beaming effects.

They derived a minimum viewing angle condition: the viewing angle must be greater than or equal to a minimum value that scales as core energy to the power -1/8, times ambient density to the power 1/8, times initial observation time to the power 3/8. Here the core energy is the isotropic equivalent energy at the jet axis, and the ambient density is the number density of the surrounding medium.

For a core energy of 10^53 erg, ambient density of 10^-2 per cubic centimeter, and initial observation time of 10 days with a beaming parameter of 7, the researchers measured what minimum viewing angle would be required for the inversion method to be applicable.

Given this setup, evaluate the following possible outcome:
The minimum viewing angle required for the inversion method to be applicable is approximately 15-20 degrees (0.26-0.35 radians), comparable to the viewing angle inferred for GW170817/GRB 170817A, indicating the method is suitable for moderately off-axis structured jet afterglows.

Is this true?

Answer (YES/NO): NO